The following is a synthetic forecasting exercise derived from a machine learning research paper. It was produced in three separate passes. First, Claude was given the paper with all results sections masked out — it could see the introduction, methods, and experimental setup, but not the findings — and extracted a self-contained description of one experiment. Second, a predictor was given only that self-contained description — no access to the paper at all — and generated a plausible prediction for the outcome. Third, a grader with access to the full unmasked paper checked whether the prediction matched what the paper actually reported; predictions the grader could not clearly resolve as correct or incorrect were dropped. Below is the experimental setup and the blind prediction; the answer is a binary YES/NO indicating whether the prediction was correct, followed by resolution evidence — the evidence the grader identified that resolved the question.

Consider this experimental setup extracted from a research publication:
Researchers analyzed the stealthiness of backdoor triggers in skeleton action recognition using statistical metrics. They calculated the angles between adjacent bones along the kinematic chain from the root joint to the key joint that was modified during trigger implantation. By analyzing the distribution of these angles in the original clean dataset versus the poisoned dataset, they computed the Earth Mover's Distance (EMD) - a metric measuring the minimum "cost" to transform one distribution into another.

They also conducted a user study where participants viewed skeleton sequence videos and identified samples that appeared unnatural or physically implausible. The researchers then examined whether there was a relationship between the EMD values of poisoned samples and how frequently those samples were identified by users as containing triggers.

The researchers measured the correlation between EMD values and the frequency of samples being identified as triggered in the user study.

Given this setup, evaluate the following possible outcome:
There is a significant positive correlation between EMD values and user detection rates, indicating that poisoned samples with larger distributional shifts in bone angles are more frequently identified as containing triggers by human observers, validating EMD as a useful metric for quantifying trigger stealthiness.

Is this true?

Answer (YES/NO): YES